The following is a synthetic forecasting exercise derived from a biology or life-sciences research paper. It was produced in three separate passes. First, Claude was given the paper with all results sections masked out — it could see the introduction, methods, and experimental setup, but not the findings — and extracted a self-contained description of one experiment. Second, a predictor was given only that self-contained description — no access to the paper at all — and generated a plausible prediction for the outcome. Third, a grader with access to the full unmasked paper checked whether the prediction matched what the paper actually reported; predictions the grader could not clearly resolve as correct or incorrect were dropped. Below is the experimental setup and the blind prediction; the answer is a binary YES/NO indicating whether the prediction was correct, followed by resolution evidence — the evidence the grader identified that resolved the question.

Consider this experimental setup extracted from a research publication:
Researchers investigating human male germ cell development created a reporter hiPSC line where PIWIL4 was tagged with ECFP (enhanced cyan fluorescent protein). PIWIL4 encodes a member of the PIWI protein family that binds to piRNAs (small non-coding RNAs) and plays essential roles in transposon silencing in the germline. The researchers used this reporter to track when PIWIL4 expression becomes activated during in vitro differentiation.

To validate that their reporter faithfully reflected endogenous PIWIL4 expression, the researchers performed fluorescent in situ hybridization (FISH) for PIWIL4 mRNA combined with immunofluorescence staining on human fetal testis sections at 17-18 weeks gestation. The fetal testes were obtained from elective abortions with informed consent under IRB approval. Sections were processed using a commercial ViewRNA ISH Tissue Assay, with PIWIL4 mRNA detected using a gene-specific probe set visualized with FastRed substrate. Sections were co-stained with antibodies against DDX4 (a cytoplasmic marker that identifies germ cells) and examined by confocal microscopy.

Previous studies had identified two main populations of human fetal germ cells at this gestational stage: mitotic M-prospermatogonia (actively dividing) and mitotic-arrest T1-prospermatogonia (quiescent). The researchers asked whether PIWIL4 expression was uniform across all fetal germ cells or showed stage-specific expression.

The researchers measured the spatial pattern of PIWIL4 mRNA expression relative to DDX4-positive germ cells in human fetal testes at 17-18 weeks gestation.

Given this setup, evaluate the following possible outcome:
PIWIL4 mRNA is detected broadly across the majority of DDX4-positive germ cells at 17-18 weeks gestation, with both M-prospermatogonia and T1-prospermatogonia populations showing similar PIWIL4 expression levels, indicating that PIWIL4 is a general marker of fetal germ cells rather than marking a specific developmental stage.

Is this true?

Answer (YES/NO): NO